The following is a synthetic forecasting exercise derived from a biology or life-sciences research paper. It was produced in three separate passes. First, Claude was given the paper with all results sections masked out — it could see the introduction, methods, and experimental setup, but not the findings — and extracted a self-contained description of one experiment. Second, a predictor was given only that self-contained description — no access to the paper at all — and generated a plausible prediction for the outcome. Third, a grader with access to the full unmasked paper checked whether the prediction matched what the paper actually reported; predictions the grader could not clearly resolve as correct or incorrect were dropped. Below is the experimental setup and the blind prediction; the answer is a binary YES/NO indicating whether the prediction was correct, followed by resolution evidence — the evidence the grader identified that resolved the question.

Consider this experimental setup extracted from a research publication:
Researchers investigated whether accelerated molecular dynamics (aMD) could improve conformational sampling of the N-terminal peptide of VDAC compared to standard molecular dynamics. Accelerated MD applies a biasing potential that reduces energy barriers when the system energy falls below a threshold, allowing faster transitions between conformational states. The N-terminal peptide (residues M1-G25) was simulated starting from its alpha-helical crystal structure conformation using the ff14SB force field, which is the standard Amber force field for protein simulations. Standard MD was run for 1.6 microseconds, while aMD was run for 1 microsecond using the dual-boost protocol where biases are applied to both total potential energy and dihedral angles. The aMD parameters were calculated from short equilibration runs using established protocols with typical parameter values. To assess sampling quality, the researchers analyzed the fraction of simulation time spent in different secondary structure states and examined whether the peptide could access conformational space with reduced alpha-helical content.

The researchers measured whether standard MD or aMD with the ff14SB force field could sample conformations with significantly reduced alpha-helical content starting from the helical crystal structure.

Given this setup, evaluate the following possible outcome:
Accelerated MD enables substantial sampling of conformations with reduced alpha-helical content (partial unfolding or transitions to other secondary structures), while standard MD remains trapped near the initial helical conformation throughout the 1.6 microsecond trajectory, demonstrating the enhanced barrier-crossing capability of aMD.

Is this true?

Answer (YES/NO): NO